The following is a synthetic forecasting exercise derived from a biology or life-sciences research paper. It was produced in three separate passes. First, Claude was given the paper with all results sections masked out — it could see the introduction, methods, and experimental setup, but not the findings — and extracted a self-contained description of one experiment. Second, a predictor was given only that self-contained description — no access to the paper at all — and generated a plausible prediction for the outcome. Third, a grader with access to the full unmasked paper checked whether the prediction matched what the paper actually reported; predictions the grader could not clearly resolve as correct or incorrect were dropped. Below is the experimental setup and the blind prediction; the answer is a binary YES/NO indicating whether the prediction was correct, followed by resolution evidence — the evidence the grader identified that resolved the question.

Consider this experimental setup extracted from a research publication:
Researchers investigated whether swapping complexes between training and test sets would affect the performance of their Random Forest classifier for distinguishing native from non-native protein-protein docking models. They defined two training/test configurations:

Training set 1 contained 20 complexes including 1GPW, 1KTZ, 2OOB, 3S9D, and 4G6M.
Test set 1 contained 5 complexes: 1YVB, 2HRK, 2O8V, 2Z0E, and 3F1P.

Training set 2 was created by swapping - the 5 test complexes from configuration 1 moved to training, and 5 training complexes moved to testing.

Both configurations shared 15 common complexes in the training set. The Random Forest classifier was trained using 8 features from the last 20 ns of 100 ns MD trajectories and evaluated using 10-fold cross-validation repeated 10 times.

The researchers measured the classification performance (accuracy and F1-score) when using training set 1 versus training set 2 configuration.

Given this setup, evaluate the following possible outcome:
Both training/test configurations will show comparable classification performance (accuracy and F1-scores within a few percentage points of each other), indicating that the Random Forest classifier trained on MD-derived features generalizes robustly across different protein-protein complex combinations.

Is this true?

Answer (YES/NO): NO